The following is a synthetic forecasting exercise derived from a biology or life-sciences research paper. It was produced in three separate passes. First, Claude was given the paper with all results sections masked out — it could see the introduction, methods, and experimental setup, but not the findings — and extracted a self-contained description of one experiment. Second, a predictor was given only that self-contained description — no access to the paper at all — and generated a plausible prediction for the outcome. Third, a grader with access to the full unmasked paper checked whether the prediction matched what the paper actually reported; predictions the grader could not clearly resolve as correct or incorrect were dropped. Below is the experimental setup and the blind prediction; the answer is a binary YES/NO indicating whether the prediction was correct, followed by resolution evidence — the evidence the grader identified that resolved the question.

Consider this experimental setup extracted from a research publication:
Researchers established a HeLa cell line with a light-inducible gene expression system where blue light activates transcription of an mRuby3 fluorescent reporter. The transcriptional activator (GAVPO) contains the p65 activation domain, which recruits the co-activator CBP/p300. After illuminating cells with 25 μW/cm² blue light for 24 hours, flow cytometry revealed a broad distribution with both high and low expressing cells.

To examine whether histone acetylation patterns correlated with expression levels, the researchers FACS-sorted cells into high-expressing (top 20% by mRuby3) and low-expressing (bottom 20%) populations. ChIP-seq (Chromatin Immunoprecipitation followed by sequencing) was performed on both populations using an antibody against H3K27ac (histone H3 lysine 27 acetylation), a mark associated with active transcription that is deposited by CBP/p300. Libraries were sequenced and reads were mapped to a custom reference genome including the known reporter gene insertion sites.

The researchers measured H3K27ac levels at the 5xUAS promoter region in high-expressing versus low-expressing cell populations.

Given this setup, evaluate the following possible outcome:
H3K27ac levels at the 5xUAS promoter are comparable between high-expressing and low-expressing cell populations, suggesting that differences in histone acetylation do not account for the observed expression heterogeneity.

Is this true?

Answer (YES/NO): NO